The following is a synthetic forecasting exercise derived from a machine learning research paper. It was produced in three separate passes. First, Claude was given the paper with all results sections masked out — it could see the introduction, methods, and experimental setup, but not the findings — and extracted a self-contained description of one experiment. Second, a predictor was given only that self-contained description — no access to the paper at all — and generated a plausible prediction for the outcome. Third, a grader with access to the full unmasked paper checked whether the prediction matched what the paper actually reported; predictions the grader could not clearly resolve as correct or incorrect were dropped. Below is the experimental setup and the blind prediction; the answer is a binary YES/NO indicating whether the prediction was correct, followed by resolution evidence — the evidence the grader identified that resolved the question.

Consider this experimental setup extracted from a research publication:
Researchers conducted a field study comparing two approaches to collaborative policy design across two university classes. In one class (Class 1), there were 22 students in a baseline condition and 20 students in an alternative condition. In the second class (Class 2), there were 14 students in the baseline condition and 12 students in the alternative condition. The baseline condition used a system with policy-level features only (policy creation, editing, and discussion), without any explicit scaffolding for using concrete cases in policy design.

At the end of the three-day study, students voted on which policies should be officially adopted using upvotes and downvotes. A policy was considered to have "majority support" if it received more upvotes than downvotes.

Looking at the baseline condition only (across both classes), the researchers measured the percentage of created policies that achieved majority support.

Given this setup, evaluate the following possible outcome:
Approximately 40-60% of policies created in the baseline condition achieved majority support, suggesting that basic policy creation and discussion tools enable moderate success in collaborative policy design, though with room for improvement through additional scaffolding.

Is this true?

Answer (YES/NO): NO